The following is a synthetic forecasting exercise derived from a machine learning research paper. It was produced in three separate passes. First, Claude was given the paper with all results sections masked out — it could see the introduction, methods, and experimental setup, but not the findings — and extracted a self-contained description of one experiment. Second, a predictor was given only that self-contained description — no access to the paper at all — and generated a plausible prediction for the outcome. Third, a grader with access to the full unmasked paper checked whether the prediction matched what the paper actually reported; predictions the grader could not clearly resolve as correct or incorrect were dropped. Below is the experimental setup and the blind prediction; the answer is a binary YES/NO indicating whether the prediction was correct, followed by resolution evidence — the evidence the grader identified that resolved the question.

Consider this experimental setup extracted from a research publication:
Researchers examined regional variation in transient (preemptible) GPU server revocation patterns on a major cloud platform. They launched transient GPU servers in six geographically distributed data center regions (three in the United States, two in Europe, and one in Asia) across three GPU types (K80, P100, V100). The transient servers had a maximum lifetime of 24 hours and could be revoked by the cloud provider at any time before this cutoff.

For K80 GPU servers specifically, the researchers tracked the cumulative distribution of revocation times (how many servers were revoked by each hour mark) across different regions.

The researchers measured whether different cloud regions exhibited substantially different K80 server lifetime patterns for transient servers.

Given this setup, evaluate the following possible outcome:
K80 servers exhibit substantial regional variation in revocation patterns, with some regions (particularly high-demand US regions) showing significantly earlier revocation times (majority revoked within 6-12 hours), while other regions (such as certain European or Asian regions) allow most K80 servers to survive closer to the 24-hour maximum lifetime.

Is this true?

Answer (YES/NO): NO